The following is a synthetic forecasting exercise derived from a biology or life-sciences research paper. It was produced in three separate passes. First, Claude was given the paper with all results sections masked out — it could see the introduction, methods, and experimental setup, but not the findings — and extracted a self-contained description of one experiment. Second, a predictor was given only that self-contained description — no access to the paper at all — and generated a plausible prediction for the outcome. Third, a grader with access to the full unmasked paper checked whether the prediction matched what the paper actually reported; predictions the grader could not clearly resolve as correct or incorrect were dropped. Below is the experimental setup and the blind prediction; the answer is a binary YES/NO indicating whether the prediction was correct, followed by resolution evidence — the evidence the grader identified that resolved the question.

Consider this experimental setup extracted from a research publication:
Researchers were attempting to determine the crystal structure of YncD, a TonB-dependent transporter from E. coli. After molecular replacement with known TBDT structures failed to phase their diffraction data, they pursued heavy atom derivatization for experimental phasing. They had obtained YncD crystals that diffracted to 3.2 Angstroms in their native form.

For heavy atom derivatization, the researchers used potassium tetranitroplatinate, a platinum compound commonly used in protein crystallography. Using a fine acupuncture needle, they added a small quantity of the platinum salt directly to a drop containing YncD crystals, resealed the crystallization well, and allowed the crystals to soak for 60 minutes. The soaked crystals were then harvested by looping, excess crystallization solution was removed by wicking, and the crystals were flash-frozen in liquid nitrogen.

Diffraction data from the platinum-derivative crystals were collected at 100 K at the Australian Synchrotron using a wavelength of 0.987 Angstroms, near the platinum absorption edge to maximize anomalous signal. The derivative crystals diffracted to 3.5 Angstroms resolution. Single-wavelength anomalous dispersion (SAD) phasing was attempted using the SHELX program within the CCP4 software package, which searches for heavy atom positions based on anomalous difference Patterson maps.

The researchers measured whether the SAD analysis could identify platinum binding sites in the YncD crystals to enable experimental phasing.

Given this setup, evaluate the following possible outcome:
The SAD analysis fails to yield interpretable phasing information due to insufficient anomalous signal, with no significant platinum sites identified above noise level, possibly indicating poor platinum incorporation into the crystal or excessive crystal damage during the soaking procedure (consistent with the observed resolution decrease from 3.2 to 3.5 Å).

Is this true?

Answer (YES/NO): NO